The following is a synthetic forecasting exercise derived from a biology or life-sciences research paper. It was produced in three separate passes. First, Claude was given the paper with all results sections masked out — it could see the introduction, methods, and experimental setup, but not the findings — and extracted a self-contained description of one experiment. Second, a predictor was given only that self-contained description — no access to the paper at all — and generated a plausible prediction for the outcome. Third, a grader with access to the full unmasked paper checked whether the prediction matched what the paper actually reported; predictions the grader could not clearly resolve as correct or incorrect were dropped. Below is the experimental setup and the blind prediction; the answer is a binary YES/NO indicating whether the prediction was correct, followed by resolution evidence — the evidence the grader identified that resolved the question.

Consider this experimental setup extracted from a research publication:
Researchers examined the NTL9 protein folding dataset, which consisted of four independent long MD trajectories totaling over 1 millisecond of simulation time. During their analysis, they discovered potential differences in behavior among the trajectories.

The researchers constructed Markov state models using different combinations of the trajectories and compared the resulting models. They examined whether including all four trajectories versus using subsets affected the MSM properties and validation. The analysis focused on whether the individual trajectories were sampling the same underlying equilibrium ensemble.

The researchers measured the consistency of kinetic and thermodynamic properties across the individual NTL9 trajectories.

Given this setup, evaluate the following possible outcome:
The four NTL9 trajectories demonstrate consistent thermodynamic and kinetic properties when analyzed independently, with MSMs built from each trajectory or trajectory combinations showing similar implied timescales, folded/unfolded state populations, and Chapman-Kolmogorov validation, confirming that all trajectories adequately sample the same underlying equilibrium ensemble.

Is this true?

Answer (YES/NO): NO